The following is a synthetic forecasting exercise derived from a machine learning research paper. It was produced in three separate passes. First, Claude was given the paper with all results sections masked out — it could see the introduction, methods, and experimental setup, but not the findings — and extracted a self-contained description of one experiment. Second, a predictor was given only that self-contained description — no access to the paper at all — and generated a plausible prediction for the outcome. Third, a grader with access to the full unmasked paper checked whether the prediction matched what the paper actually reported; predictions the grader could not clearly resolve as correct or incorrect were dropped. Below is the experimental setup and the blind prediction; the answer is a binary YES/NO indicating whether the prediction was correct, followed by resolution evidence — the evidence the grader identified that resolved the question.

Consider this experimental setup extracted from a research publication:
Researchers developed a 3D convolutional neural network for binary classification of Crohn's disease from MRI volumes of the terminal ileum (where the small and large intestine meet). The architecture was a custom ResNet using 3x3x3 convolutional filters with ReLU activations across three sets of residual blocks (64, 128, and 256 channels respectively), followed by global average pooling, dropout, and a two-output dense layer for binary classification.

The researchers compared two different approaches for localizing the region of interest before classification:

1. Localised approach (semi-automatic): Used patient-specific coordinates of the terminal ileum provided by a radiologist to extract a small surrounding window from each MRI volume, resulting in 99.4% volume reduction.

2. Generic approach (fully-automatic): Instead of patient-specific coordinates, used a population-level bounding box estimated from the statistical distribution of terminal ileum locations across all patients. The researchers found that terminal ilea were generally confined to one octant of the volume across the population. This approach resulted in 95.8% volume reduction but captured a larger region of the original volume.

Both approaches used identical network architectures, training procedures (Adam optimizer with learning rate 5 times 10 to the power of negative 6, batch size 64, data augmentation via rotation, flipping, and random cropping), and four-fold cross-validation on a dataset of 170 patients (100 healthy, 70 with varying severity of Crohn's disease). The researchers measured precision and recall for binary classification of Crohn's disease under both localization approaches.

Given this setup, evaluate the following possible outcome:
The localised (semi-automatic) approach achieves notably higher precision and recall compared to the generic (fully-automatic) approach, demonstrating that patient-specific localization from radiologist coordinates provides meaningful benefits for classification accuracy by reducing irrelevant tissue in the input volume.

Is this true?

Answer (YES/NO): YES